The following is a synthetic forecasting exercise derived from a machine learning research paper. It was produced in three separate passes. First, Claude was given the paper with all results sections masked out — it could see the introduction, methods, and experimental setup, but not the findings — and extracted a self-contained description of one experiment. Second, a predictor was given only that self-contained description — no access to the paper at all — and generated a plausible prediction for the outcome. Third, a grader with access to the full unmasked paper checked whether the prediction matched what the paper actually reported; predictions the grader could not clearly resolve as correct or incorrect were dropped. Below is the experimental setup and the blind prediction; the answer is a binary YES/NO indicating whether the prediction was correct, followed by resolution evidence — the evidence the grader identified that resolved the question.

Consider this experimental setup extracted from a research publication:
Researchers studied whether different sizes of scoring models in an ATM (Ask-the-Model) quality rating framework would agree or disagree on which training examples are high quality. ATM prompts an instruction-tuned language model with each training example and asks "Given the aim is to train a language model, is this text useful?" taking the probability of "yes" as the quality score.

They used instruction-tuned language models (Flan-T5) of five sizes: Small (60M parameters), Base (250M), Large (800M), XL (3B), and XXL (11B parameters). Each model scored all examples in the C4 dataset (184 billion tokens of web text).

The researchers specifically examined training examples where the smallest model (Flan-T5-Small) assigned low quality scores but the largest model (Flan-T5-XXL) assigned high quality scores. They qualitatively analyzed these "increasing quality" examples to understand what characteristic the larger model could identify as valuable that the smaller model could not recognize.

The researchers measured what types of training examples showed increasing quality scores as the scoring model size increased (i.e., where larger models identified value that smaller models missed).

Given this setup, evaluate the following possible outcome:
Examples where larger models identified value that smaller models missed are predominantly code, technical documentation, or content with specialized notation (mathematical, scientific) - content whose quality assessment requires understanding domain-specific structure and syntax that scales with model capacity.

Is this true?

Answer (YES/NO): NO